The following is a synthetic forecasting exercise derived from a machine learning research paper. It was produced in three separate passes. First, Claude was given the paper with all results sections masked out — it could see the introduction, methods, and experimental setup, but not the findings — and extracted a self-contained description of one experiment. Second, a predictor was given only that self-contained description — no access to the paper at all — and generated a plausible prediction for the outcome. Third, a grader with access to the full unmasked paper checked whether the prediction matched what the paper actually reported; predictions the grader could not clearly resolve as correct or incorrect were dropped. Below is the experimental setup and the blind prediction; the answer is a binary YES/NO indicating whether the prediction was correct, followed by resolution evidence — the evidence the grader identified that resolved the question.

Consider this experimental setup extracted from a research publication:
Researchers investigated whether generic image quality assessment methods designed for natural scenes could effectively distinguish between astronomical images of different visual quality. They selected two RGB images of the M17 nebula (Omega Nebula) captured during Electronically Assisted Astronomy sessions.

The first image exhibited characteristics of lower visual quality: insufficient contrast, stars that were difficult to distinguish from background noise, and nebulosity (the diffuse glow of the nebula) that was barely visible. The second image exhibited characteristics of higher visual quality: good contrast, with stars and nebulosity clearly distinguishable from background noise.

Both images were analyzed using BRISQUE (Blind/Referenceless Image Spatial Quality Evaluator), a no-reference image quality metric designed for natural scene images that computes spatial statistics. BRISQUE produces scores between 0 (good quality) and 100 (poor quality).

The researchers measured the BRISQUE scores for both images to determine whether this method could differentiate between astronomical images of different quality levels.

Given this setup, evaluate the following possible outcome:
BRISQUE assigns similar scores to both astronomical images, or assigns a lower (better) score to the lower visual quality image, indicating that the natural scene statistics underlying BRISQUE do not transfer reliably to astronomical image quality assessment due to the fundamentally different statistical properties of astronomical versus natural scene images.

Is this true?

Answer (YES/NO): YES